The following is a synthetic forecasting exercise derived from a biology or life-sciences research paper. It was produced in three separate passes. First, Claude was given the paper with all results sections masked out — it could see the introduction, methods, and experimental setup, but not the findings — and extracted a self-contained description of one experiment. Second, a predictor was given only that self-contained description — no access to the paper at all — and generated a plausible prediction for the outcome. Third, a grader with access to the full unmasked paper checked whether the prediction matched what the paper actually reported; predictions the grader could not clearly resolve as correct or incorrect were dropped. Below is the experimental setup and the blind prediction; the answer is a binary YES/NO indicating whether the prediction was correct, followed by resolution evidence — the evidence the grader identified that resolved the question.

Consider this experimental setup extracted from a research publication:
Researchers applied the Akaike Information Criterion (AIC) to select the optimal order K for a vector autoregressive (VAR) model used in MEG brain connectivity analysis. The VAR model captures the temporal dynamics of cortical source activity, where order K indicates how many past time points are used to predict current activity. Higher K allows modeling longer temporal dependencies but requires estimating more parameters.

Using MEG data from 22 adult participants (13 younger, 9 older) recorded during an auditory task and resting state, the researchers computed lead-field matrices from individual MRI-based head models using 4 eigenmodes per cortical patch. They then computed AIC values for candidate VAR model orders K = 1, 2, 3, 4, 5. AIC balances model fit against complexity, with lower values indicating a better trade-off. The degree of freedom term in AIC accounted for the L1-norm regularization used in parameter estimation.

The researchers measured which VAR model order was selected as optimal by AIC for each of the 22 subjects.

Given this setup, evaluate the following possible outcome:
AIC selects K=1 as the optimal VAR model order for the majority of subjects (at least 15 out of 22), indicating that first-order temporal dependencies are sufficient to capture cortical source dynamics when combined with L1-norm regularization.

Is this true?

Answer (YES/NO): NO